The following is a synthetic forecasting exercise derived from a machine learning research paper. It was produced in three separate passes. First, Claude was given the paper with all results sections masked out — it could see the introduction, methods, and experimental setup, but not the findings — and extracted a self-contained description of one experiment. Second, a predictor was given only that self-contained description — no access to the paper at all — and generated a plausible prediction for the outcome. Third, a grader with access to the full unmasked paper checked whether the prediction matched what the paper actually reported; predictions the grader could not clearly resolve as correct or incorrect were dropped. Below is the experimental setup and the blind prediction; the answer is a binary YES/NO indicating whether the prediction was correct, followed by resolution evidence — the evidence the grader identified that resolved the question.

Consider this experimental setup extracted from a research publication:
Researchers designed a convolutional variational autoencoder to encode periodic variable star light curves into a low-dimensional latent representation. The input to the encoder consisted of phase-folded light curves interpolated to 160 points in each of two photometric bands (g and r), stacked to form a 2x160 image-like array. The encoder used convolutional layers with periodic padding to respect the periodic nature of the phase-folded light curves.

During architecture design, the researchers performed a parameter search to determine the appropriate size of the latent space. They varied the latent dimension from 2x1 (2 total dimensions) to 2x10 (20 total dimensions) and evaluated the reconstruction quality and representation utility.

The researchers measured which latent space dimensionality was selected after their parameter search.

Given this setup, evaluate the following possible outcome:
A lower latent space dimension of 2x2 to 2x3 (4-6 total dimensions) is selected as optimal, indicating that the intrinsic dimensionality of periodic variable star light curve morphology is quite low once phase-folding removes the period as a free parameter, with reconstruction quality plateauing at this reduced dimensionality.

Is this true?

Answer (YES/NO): NO